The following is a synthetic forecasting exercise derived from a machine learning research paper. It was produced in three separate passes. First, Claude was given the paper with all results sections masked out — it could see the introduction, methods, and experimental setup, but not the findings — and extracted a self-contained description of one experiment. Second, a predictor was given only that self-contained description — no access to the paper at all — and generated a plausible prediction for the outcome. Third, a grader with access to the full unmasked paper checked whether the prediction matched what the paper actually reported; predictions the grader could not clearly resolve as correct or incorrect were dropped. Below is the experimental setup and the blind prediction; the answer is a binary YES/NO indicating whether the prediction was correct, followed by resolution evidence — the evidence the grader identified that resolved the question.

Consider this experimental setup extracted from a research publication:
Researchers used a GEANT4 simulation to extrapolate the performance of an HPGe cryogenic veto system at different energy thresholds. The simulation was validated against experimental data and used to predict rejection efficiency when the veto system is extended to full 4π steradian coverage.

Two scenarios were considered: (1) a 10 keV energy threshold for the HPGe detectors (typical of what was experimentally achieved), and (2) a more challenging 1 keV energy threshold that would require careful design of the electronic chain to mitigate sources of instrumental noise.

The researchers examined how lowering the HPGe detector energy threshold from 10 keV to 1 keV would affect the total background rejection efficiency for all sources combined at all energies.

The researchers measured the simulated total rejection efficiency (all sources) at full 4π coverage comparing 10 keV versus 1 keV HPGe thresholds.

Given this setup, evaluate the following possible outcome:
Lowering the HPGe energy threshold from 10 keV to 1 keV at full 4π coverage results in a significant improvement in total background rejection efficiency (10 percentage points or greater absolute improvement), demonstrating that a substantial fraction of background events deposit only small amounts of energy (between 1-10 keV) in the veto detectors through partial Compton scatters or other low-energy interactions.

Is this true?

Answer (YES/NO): NO